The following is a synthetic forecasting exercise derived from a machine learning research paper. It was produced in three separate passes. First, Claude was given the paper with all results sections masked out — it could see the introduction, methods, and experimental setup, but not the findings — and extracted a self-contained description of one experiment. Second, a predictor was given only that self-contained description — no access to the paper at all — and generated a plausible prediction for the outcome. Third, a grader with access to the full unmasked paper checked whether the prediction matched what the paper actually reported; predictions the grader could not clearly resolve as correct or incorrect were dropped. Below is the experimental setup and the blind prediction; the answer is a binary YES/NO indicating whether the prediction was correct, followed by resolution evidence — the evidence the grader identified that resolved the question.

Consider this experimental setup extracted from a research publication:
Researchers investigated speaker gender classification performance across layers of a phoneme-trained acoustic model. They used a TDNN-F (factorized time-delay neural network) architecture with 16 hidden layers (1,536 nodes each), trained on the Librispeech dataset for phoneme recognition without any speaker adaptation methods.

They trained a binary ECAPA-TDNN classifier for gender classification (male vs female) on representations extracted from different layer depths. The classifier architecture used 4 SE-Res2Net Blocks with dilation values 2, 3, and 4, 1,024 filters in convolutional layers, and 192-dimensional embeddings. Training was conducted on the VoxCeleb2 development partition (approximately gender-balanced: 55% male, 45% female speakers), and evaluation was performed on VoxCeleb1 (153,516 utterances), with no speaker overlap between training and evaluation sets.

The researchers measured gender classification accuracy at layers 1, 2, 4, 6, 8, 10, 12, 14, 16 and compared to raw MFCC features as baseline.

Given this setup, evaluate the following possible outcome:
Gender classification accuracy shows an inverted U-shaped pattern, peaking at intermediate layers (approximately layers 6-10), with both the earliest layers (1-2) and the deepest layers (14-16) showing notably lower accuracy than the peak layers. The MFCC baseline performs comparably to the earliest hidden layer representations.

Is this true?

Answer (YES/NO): NO